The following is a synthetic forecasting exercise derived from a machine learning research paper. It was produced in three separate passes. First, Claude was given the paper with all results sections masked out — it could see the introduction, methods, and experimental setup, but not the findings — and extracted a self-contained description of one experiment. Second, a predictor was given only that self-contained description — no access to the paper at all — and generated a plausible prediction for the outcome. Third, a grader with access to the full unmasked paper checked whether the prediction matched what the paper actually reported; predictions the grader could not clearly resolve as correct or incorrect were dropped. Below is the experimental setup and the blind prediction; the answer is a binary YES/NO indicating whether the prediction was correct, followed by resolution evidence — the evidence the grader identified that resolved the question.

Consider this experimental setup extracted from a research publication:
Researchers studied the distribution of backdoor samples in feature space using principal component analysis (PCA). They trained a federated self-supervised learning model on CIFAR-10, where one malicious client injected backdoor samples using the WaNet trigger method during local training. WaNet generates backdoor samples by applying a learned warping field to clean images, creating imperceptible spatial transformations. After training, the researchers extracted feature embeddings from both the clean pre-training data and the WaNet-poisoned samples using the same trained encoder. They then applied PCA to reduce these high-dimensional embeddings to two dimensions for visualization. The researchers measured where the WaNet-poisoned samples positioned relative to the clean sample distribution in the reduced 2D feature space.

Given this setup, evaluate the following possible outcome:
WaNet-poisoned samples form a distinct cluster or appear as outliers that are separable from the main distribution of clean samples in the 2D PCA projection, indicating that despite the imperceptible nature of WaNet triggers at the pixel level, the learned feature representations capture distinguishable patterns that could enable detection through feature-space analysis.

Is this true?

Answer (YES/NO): YES